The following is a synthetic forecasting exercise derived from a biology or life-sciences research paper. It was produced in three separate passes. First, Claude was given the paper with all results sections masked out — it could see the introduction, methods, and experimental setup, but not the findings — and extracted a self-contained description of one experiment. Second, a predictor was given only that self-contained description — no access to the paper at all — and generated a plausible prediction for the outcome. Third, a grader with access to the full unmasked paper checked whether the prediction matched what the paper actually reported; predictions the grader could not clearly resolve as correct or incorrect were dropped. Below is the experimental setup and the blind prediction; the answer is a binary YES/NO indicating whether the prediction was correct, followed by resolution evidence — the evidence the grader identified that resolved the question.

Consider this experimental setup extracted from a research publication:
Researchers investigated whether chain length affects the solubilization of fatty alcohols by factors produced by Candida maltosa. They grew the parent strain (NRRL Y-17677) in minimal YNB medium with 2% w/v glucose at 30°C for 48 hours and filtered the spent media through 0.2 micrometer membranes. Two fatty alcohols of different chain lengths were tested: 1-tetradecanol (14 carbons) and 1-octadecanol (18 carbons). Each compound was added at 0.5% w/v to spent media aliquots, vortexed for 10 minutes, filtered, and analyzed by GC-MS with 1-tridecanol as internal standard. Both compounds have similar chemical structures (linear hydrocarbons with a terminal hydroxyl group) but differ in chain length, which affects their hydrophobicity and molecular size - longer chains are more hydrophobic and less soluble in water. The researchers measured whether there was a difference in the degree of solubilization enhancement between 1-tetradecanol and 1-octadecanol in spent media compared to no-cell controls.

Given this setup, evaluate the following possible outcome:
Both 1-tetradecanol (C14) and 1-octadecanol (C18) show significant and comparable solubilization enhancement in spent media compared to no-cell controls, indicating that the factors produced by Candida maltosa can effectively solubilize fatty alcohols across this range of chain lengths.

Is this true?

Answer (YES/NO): NO